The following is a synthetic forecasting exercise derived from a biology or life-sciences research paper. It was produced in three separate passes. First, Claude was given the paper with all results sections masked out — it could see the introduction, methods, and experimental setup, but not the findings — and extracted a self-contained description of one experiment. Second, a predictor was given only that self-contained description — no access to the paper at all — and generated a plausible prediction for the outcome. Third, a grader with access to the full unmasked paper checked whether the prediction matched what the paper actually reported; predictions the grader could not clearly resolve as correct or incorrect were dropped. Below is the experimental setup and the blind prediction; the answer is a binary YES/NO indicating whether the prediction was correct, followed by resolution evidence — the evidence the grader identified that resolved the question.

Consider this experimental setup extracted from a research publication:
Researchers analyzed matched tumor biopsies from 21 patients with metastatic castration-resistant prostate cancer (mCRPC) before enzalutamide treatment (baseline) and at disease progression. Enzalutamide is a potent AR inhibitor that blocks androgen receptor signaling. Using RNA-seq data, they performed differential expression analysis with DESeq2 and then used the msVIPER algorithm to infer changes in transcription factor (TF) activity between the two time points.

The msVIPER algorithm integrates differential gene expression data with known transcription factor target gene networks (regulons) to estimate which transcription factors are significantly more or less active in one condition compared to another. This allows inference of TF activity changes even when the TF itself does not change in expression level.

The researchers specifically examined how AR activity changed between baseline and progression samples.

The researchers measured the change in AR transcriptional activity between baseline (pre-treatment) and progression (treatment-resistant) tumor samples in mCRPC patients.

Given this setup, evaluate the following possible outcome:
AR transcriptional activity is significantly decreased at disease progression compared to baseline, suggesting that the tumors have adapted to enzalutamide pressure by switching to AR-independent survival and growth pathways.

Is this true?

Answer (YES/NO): NO